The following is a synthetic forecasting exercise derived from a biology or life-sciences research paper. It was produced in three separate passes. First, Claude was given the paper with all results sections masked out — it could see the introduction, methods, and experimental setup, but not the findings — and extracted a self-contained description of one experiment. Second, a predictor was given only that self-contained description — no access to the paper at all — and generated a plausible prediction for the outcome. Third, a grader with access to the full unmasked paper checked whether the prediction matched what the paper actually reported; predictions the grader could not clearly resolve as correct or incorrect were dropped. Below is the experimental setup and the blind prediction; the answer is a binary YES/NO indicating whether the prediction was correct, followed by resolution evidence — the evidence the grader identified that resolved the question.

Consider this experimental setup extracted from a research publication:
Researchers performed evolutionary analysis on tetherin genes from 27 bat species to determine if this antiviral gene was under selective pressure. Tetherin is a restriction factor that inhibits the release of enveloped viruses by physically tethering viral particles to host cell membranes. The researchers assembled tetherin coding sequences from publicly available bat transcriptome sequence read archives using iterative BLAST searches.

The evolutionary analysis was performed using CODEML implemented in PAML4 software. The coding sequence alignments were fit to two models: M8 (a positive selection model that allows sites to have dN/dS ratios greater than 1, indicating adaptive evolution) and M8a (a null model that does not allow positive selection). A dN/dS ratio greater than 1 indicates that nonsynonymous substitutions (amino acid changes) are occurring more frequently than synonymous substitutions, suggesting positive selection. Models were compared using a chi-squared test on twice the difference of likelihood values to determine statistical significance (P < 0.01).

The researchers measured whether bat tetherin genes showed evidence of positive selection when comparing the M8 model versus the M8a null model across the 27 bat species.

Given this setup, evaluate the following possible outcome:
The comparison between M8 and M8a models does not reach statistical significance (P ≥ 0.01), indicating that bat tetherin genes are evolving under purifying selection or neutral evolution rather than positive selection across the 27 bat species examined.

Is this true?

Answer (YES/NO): NO